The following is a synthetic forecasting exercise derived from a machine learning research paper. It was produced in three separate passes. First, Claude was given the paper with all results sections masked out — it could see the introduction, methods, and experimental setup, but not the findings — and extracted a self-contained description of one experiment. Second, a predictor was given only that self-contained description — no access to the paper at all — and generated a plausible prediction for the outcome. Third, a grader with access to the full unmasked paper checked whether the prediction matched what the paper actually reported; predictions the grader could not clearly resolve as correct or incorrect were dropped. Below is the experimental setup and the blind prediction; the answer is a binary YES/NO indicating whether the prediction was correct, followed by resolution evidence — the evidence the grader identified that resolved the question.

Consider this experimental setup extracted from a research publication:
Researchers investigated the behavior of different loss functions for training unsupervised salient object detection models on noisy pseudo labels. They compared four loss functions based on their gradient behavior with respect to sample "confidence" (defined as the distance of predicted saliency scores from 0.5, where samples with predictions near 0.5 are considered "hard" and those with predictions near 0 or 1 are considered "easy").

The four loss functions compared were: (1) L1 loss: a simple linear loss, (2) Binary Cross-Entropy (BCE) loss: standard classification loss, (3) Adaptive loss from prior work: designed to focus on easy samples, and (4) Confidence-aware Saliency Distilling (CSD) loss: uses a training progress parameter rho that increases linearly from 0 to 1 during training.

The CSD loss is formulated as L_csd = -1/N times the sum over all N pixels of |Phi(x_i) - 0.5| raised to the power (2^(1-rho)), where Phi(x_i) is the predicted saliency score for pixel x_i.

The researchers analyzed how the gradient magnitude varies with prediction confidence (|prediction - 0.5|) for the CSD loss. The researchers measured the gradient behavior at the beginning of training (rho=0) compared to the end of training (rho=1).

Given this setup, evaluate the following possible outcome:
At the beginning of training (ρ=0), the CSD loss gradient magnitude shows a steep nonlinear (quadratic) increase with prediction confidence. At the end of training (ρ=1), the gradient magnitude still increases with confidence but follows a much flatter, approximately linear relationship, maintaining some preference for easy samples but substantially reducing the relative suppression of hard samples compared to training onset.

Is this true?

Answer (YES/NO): NO